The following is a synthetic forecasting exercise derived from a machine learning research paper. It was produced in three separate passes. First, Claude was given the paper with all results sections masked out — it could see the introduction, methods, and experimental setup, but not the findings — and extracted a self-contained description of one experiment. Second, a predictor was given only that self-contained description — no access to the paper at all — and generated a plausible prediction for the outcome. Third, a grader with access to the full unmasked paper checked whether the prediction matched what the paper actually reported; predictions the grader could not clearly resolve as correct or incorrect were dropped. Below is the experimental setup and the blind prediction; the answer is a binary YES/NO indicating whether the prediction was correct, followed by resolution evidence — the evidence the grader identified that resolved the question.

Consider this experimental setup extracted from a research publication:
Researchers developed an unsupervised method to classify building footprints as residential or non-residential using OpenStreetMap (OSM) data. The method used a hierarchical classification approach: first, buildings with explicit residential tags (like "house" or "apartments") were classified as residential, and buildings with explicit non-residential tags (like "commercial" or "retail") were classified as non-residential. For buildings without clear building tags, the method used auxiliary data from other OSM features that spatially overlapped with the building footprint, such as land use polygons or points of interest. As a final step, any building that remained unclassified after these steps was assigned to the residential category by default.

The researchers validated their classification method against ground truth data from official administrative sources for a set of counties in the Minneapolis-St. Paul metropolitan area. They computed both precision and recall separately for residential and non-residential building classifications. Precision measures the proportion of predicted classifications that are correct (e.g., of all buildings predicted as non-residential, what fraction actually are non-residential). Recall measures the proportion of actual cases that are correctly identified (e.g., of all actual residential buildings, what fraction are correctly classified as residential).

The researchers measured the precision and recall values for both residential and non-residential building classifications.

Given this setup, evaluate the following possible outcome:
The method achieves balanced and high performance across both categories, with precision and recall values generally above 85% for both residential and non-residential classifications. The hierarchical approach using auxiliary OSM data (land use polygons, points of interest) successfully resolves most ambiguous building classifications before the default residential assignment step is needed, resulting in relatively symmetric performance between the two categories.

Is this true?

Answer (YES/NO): NO